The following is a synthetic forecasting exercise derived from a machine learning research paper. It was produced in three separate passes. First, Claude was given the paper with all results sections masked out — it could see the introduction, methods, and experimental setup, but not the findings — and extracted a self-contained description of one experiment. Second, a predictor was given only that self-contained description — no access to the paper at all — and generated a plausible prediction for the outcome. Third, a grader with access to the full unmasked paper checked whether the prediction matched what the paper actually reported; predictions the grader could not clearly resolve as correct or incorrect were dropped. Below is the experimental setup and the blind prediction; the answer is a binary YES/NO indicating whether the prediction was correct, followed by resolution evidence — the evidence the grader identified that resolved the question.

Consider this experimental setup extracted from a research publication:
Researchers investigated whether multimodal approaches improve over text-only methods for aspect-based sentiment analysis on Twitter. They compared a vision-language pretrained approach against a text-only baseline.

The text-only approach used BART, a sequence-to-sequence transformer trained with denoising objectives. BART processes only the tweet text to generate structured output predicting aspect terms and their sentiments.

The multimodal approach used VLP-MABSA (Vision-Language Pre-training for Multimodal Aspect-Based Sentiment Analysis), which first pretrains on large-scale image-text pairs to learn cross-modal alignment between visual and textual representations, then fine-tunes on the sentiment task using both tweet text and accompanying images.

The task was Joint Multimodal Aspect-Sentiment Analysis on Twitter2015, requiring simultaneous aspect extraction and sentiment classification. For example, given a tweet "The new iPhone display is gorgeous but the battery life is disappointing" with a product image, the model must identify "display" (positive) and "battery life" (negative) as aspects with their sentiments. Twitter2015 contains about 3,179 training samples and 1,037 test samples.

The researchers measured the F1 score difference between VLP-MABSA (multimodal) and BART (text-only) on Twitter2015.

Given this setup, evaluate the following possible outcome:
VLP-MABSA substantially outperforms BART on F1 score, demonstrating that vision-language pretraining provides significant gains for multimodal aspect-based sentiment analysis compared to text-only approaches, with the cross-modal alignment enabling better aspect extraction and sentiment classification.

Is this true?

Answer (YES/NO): NO